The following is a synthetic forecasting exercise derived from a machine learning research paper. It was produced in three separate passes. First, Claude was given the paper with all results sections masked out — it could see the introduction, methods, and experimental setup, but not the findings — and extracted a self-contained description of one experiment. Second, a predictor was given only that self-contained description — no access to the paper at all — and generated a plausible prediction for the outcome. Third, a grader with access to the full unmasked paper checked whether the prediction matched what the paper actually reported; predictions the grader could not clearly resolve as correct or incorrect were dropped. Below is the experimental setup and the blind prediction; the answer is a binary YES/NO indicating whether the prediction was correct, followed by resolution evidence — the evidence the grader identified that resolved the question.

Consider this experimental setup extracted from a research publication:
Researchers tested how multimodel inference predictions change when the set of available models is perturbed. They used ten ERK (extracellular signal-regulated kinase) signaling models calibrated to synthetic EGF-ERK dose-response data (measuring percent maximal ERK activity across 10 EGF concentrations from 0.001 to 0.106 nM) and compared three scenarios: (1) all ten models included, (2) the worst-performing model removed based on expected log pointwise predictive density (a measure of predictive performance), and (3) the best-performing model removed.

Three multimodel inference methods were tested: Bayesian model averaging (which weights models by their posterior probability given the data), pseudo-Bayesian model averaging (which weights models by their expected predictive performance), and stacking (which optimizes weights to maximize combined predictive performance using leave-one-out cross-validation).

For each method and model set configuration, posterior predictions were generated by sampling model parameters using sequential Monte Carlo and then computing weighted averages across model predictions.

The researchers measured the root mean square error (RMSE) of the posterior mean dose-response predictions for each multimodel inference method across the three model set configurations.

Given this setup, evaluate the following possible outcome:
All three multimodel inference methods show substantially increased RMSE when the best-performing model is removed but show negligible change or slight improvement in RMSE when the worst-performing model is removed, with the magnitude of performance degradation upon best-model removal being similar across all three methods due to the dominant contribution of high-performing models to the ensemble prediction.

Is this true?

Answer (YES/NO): NO